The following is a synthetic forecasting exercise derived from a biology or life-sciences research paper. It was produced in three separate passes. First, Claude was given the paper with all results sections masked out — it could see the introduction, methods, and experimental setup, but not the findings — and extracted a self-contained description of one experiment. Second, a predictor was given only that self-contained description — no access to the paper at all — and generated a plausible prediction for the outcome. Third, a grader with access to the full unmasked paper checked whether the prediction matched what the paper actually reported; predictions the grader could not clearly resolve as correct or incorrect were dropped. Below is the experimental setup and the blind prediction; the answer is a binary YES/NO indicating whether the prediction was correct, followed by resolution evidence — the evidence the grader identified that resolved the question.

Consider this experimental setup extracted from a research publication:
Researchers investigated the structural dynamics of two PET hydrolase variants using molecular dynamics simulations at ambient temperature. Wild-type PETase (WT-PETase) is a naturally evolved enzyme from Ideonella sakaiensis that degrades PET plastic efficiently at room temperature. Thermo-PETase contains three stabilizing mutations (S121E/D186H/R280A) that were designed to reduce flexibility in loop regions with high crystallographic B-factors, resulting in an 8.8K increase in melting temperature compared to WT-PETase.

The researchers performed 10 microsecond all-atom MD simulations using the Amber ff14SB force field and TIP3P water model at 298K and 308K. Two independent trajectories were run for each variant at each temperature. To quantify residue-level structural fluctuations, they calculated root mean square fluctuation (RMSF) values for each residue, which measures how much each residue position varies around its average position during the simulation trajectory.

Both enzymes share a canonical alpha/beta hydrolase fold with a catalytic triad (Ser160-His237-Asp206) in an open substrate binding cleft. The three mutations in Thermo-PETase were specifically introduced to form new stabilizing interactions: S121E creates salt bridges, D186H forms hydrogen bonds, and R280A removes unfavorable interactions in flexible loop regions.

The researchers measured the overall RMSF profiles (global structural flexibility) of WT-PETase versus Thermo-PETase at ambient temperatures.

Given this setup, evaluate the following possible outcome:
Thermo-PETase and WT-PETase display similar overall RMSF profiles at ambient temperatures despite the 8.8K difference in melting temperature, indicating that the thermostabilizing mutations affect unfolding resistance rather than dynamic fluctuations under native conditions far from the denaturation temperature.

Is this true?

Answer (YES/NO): NO